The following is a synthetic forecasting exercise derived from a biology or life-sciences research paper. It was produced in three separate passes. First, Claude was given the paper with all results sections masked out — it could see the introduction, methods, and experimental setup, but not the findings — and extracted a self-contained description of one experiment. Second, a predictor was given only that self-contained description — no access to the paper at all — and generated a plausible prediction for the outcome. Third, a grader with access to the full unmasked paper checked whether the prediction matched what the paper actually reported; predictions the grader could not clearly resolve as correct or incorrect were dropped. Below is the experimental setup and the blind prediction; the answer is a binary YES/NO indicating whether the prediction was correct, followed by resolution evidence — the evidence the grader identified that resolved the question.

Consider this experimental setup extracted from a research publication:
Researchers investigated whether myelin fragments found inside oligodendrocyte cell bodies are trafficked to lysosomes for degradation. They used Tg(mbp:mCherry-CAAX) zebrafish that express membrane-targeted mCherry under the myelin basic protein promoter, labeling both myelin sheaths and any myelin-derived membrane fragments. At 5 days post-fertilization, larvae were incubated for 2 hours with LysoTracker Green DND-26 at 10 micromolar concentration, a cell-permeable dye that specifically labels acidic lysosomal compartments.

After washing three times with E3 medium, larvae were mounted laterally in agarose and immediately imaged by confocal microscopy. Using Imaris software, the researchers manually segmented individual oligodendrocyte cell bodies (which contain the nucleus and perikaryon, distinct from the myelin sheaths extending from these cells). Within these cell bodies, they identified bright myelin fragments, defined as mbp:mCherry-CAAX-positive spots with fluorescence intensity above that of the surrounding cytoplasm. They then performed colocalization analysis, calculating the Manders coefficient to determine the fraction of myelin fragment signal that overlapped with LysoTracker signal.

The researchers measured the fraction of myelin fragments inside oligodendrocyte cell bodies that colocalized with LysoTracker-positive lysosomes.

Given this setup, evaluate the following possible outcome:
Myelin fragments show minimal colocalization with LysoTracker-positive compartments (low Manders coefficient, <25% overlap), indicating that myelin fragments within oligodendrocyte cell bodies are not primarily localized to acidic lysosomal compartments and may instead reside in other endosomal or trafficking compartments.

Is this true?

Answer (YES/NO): NO